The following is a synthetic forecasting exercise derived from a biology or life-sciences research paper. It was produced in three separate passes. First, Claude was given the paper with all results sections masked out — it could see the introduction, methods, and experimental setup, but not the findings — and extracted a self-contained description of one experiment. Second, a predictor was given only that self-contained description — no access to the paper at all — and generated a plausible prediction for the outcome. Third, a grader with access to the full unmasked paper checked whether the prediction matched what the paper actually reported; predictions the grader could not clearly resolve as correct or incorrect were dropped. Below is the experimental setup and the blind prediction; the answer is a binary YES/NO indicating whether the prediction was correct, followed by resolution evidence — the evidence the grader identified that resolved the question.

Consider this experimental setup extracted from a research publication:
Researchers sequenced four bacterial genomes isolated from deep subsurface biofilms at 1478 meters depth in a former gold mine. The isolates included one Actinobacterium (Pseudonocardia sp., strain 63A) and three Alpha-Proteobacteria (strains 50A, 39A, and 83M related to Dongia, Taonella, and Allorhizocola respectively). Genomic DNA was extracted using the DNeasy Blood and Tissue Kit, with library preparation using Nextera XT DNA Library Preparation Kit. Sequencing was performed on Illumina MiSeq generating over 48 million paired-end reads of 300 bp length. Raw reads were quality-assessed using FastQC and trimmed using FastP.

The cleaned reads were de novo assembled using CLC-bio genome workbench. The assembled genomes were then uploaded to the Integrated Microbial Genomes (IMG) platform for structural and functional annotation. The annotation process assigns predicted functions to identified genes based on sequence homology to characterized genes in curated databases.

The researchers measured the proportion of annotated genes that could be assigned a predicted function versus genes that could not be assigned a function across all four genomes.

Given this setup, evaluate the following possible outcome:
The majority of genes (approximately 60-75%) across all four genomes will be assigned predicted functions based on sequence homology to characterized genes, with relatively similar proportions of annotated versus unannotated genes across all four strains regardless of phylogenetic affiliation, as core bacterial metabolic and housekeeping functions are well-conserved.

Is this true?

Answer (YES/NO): NO